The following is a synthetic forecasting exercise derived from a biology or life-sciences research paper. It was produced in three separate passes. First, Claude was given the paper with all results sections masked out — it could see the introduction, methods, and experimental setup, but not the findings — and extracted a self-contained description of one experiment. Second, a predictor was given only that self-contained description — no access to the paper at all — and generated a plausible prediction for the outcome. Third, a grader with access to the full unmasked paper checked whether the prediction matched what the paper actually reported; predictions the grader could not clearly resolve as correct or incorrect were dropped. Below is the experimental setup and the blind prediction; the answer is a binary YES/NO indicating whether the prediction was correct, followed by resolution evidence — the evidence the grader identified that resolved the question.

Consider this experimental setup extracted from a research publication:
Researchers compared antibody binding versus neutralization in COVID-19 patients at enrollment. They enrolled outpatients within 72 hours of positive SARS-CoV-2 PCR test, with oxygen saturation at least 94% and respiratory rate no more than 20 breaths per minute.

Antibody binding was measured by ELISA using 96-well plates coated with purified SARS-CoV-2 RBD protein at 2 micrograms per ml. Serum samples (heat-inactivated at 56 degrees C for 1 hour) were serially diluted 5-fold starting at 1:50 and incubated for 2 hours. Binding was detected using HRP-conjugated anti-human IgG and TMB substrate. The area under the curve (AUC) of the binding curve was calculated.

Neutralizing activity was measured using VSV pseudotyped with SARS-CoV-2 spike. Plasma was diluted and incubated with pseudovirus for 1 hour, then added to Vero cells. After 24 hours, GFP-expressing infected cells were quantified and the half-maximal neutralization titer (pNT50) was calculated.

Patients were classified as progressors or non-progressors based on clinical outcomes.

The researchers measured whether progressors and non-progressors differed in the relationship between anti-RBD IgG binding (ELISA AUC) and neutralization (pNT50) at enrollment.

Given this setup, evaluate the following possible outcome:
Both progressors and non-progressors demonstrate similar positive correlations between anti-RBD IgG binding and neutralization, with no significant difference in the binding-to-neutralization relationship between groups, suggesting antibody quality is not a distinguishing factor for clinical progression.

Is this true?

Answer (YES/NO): NO